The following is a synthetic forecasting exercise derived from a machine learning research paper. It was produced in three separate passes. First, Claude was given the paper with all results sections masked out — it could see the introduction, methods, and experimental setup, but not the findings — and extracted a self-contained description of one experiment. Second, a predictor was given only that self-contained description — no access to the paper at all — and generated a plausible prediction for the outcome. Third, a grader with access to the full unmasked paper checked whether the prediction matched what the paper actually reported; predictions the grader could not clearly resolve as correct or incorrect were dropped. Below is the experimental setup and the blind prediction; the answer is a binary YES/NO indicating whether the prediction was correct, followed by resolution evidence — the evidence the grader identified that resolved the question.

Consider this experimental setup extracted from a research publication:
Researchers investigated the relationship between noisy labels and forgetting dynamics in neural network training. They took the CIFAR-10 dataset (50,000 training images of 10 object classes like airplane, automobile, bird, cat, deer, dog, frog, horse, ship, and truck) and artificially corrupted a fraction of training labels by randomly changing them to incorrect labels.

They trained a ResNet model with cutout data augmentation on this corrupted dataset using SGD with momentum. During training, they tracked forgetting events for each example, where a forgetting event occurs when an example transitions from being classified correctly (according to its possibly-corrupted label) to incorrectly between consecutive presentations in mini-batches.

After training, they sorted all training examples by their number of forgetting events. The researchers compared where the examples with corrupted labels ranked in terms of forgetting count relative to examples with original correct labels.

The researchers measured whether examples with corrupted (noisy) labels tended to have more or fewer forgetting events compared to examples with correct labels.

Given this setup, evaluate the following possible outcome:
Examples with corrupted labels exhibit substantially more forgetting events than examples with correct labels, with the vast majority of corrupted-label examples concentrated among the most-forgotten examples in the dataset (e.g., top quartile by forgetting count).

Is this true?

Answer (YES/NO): YES